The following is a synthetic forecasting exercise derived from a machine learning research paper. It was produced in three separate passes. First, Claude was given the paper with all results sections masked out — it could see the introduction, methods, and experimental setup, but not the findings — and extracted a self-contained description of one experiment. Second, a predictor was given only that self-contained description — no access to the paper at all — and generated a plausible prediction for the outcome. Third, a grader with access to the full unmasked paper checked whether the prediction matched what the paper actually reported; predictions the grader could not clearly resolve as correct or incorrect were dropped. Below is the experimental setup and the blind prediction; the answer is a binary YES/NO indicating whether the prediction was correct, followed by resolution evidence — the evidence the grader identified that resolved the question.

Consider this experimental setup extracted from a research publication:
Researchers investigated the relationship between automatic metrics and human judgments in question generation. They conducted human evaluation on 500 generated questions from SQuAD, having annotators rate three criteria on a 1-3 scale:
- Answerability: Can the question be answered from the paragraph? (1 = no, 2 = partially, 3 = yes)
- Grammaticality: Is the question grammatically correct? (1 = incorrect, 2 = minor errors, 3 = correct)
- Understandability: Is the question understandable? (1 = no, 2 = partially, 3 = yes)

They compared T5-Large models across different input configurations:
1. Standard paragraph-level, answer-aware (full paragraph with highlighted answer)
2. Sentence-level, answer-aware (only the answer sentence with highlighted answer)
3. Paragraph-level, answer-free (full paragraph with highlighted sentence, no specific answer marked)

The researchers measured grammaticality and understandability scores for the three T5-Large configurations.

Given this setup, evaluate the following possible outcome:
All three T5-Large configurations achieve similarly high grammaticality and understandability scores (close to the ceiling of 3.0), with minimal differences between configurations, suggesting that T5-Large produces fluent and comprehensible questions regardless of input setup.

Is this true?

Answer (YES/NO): YES